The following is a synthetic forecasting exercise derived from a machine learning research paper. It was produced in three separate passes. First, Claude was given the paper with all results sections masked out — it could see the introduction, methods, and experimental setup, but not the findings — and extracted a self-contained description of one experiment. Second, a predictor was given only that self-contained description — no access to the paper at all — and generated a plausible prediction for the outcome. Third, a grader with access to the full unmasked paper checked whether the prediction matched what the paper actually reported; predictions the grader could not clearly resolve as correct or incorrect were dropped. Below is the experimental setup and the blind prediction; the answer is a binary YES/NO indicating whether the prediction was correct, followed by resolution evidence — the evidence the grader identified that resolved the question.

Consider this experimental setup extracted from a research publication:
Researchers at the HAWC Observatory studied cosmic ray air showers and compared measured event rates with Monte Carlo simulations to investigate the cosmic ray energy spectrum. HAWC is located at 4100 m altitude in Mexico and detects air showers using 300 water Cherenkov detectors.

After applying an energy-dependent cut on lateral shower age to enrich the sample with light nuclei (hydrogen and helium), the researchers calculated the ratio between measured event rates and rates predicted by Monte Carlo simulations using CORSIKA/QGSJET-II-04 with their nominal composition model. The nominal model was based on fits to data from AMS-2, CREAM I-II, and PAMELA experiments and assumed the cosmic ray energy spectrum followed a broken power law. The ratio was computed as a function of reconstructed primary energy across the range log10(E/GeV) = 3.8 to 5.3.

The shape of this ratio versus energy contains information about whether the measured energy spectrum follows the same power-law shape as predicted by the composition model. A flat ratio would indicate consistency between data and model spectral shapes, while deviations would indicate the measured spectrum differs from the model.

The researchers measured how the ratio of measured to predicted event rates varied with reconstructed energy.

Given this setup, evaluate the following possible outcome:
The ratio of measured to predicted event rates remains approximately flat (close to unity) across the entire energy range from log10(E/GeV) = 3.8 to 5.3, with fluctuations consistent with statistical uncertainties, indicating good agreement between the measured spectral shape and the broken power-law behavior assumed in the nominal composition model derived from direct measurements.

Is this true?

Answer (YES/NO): NO